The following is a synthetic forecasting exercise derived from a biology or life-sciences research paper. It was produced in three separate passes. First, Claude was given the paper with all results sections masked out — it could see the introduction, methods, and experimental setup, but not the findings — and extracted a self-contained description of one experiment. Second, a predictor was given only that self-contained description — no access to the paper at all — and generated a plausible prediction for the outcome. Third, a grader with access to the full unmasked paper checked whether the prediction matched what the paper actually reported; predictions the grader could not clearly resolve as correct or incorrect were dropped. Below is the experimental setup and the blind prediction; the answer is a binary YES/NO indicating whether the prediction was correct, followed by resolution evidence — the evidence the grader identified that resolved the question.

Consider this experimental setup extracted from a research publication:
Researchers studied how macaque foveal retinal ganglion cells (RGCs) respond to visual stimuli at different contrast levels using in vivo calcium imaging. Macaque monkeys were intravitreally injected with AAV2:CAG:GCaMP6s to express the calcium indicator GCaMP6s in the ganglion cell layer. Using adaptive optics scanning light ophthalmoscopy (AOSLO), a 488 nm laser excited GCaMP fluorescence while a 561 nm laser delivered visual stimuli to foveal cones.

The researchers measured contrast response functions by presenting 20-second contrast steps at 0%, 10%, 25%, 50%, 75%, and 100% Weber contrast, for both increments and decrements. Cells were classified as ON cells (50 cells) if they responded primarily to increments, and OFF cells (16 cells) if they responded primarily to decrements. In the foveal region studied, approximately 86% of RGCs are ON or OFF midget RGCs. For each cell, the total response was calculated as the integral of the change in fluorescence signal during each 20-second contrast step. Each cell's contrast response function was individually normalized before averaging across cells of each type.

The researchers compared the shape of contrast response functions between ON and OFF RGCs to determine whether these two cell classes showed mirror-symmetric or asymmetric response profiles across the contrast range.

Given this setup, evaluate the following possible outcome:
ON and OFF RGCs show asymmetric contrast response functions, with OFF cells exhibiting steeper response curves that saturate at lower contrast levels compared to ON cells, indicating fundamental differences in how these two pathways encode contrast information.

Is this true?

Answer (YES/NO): NO